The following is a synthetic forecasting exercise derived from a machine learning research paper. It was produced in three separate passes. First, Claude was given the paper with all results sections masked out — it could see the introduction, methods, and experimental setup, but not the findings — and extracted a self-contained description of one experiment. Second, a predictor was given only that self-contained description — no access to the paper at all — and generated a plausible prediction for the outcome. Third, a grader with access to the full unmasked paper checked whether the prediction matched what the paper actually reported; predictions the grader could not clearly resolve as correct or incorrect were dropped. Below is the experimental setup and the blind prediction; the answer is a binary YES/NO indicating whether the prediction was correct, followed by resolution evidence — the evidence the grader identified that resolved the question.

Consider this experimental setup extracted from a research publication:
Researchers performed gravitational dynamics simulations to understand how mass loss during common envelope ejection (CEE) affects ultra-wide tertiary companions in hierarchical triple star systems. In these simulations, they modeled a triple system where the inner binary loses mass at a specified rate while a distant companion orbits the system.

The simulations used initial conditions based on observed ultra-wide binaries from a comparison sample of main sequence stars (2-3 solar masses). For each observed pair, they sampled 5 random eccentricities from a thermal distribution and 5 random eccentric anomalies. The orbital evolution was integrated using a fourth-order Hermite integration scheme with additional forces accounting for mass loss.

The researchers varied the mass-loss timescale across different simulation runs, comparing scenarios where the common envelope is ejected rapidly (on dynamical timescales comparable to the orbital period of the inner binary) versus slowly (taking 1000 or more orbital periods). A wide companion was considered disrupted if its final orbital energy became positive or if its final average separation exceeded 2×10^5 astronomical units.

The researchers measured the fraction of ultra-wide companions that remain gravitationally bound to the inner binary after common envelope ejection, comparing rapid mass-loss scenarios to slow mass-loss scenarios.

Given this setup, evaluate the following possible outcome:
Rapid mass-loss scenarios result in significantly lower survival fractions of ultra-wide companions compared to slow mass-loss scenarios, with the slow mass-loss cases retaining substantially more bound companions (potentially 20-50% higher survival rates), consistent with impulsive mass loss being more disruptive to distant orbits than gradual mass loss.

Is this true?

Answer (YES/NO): YES